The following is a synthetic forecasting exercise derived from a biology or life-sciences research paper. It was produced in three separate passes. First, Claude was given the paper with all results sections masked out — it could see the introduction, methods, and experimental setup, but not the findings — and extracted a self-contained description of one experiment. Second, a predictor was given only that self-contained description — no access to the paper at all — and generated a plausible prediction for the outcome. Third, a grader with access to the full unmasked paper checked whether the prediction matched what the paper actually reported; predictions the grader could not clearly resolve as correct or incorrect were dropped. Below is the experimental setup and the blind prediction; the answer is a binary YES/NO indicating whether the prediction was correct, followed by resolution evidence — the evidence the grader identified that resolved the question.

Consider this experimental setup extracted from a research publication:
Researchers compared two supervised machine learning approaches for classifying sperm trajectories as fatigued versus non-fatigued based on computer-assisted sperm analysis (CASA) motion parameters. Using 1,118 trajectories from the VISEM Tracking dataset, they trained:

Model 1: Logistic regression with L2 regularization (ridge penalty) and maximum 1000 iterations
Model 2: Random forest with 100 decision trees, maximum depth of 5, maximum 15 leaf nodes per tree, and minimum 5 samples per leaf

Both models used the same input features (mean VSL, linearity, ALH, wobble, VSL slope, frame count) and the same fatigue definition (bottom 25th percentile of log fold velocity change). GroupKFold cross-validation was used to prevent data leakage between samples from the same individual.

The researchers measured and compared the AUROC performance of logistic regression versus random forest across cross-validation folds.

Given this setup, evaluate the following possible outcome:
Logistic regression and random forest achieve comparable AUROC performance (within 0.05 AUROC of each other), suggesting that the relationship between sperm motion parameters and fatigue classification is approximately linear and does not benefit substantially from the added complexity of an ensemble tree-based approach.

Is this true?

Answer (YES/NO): NO